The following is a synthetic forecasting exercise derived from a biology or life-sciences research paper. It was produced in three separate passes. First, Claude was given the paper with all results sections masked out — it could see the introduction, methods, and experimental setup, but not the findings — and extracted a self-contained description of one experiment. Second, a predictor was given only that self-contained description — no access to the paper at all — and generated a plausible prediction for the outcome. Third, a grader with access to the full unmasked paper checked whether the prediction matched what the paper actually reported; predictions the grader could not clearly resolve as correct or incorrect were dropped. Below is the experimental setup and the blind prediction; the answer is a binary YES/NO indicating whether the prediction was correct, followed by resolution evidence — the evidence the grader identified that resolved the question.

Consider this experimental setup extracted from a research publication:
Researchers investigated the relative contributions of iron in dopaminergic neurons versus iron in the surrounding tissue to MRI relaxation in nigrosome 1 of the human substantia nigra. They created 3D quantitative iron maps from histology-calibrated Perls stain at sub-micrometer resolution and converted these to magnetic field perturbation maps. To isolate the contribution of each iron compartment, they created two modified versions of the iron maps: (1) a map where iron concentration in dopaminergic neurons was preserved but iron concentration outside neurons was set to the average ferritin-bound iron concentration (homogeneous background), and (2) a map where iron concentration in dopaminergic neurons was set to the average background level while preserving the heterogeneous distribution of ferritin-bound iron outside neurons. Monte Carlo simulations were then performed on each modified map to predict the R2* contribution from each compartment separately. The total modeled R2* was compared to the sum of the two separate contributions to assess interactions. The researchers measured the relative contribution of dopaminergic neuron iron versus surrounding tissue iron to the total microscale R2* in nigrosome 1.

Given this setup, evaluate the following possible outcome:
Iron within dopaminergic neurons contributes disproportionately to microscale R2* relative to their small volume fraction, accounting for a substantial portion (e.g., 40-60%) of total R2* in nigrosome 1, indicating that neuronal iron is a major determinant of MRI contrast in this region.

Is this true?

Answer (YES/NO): YES